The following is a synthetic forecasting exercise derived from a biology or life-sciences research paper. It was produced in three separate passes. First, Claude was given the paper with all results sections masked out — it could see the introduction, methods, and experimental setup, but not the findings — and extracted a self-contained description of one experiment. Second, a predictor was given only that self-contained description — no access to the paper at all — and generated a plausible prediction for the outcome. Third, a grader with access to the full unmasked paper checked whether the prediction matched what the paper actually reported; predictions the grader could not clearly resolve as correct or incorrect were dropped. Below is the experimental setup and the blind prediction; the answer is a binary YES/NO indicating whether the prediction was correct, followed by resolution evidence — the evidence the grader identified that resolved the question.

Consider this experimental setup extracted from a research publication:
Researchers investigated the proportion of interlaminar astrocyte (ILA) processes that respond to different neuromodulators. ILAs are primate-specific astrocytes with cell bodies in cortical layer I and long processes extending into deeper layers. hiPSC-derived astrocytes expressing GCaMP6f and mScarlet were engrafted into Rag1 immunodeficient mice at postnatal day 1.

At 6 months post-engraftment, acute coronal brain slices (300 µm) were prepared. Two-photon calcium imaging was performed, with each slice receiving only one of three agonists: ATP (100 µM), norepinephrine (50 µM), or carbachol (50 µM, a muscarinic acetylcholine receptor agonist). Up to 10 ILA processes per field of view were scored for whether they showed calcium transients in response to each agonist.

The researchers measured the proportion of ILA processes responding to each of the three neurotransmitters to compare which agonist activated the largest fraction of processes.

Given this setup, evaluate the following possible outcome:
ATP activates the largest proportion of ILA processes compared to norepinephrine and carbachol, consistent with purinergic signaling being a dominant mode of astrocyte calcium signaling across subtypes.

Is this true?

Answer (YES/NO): YES